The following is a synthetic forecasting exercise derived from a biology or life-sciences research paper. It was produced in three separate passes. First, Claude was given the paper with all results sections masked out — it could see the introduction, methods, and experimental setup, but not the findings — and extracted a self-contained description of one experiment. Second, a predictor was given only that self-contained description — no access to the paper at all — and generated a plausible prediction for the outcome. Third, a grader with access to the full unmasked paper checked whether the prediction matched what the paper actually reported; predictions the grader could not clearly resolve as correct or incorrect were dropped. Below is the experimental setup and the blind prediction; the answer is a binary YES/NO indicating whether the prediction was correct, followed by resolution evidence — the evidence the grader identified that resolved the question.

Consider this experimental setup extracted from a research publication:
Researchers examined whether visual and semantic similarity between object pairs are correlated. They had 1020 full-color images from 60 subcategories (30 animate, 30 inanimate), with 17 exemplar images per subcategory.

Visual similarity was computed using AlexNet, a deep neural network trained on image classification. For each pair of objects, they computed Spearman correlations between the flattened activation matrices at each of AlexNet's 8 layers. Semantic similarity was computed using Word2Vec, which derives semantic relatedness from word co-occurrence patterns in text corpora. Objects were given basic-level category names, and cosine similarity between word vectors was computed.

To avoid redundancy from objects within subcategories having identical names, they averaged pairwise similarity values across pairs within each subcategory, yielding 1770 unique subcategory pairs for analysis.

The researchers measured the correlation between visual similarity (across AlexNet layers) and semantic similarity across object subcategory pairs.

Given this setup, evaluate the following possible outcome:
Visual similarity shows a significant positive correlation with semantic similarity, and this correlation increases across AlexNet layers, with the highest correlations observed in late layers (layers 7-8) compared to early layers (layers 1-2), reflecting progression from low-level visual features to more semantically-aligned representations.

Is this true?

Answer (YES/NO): NO